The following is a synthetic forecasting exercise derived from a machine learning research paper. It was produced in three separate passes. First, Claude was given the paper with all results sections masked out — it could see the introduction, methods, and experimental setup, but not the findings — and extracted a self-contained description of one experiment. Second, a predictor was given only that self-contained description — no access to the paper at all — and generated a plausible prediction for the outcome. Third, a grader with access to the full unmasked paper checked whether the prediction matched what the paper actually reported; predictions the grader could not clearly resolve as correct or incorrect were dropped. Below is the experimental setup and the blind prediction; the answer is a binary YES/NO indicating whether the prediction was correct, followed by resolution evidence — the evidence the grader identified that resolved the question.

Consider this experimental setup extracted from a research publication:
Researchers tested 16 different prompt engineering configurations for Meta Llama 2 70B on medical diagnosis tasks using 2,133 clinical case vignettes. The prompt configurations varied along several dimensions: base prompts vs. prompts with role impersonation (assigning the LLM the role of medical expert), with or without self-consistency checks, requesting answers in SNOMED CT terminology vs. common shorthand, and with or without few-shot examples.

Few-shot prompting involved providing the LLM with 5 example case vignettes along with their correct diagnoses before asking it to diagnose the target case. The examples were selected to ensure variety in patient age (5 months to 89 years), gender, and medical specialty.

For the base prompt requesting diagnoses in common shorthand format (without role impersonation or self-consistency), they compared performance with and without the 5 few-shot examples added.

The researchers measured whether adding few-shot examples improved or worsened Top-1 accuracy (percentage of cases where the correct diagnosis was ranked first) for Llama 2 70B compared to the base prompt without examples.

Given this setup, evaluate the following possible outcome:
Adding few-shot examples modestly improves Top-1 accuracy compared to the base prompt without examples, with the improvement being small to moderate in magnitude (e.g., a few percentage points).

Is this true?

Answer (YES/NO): NO